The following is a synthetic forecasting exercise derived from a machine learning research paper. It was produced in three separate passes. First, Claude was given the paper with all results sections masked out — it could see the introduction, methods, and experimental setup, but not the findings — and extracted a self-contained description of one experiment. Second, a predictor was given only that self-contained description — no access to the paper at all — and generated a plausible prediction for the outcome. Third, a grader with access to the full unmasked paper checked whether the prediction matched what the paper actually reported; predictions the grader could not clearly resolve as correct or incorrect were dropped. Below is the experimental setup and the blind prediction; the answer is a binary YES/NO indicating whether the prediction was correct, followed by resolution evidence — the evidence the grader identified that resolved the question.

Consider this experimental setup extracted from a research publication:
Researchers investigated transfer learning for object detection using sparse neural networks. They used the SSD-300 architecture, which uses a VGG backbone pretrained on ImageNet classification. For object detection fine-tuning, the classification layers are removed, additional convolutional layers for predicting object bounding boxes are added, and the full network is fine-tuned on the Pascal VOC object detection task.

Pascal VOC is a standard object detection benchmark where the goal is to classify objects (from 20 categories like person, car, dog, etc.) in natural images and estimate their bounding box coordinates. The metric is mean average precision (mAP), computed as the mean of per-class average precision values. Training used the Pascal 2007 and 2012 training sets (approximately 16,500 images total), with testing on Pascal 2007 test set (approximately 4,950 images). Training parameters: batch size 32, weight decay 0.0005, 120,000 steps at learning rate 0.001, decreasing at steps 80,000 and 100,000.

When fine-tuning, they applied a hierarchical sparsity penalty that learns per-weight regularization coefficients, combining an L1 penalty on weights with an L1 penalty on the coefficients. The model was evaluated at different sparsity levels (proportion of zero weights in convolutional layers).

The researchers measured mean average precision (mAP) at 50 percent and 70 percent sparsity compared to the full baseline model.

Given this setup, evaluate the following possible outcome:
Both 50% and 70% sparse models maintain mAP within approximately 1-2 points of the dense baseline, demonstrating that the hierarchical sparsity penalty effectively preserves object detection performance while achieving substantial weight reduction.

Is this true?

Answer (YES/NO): NO